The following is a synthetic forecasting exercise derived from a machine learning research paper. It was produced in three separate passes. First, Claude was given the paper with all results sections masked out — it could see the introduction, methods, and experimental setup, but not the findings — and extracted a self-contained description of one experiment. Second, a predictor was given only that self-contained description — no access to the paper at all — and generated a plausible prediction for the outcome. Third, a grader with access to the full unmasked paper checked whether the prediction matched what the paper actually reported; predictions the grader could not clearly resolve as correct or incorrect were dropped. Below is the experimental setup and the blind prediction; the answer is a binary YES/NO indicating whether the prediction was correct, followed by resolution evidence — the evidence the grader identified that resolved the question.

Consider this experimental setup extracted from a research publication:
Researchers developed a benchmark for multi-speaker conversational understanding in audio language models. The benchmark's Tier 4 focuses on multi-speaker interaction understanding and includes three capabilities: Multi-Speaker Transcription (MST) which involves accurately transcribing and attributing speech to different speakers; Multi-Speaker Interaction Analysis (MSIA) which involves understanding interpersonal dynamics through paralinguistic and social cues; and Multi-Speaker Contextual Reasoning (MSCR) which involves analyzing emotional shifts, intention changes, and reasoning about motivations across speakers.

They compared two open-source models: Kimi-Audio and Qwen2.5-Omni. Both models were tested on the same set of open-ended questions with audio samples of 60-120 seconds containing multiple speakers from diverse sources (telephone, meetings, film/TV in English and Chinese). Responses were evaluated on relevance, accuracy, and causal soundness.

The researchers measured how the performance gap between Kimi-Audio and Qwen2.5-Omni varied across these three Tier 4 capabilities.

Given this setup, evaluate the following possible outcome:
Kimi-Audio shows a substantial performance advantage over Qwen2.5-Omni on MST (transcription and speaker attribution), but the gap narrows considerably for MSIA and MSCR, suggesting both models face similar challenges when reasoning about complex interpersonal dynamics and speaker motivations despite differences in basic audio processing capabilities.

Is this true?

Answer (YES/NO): NO